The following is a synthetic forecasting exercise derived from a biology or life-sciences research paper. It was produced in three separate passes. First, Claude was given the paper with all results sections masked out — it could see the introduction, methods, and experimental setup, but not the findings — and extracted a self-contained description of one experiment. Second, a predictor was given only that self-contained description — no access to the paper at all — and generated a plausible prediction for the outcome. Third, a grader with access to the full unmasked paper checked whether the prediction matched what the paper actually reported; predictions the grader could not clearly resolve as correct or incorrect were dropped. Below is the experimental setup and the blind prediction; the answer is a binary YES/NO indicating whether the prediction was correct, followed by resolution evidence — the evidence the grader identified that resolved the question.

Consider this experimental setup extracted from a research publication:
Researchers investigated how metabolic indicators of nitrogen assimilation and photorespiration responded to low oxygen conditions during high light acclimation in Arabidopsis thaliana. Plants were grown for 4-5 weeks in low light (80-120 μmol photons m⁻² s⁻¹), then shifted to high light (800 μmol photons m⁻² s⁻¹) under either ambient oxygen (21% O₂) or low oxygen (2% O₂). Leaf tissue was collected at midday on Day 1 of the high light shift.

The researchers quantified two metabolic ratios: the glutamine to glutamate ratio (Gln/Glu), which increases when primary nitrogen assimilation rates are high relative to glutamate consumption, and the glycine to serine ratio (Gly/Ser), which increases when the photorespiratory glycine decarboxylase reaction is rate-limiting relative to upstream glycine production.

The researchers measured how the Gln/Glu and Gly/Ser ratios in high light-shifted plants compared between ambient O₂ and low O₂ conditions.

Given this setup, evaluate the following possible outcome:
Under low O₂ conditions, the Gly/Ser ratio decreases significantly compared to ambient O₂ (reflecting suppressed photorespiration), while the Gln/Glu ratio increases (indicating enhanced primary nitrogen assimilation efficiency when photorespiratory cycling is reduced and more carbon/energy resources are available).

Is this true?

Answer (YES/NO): NO